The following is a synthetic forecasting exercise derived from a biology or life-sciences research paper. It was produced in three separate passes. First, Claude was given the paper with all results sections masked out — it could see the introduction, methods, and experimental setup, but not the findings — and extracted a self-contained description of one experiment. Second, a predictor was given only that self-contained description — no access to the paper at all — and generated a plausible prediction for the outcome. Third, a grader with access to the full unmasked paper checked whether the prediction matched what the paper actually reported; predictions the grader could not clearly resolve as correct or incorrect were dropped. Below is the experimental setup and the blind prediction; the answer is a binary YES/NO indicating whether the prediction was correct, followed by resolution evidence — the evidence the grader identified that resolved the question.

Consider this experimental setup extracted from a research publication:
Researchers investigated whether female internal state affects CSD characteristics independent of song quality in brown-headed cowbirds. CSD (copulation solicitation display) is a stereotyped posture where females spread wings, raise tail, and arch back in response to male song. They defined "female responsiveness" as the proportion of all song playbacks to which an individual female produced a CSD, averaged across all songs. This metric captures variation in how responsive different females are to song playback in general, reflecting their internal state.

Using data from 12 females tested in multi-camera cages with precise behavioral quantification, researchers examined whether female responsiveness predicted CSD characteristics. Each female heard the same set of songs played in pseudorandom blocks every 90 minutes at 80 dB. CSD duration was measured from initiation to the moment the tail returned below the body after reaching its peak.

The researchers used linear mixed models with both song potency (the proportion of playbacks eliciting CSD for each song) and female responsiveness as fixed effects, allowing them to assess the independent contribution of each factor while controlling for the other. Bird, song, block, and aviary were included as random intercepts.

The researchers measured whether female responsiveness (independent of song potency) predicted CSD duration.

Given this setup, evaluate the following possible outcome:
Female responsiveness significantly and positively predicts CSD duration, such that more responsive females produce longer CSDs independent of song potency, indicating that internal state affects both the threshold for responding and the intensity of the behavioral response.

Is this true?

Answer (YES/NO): YES